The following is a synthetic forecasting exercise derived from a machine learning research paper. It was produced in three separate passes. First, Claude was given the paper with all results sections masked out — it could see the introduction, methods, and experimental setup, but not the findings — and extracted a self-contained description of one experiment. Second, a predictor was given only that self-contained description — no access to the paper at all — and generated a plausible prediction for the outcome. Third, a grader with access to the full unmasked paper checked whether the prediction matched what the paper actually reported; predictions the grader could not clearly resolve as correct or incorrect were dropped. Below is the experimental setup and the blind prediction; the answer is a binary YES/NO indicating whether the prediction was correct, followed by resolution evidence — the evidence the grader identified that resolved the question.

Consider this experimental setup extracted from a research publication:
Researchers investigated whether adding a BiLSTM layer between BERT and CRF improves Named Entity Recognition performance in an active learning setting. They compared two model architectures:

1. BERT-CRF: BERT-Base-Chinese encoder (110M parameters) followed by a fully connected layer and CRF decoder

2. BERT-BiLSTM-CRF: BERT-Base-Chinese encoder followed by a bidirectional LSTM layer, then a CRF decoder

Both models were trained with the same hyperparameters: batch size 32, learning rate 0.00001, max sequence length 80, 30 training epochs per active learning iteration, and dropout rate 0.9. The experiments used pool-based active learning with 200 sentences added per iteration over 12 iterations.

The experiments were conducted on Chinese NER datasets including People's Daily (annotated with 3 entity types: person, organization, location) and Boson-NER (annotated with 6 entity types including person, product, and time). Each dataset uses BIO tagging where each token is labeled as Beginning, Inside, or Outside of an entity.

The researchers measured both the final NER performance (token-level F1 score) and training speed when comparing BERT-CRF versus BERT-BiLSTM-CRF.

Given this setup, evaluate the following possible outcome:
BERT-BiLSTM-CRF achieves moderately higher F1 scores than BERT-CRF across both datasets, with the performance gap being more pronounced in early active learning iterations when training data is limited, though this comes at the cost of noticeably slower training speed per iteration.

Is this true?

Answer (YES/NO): NO